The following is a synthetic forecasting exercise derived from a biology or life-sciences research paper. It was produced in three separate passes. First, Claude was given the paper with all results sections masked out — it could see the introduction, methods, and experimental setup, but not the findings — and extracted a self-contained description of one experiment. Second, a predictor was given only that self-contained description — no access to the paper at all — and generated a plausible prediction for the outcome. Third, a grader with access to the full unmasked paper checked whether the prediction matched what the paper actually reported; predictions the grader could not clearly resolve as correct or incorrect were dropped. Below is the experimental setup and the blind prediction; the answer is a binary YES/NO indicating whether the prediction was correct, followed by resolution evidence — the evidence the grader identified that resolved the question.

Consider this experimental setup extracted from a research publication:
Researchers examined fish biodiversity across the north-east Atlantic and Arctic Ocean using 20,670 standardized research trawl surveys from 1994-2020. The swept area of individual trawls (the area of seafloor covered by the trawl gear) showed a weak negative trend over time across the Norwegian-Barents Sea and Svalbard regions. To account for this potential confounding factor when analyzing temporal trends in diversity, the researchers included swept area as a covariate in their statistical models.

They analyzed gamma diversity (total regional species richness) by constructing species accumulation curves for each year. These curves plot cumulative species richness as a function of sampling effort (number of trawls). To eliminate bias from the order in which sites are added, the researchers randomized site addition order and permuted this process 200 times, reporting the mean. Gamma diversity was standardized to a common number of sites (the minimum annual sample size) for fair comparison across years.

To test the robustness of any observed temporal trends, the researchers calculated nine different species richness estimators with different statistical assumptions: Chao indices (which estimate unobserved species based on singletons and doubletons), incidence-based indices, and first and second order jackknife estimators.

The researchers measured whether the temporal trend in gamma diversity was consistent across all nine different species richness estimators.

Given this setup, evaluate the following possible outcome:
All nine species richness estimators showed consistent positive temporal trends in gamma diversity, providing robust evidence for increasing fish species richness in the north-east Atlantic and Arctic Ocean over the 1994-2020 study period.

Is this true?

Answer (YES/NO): YES